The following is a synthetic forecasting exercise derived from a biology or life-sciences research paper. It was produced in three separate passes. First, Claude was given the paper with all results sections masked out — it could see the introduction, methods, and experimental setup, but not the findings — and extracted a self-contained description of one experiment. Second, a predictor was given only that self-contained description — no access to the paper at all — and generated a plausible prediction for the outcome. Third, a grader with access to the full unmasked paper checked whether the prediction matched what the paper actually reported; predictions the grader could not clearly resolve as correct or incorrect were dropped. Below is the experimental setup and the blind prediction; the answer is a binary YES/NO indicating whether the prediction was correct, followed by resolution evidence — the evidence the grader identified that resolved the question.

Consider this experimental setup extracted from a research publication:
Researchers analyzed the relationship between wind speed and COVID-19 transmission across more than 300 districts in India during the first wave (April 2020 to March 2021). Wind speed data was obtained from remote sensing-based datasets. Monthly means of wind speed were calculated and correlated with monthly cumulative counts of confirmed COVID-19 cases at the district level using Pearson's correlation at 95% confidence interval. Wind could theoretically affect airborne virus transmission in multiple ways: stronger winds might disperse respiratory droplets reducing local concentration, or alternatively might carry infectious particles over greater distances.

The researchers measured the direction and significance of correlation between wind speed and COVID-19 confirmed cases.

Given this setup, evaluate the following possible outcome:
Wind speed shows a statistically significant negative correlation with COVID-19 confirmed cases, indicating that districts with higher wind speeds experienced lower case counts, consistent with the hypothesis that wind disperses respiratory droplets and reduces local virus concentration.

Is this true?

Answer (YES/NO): NO